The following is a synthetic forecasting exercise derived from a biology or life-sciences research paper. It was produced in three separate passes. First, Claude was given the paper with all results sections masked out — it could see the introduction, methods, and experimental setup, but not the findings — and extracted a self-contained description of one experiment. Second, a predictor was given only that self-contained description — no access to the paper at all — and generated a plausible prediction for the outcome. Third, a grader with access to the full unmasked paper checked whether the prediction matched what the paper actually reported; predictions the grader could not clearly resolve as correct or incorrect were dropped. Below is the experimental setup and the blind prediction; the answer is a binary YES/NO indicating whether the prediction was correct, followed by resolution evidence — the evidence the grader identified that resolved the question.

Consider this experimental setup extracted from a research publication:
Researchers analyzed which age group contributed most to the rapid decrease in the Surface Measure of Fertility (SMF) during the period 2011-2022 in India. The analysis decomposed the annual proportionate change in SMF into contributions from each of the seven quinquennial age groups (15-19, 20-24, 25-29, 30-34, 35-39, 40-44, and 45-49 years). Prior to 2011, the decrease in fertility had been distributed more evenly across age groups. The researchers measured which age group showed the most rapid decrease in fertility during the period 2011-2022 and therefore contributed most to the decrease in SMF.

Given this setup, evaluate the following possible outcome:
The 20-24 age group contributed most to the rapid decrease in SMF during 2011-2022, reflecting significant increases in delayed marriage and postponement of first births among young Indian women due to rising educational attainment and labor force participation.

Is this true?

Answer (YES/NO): YES